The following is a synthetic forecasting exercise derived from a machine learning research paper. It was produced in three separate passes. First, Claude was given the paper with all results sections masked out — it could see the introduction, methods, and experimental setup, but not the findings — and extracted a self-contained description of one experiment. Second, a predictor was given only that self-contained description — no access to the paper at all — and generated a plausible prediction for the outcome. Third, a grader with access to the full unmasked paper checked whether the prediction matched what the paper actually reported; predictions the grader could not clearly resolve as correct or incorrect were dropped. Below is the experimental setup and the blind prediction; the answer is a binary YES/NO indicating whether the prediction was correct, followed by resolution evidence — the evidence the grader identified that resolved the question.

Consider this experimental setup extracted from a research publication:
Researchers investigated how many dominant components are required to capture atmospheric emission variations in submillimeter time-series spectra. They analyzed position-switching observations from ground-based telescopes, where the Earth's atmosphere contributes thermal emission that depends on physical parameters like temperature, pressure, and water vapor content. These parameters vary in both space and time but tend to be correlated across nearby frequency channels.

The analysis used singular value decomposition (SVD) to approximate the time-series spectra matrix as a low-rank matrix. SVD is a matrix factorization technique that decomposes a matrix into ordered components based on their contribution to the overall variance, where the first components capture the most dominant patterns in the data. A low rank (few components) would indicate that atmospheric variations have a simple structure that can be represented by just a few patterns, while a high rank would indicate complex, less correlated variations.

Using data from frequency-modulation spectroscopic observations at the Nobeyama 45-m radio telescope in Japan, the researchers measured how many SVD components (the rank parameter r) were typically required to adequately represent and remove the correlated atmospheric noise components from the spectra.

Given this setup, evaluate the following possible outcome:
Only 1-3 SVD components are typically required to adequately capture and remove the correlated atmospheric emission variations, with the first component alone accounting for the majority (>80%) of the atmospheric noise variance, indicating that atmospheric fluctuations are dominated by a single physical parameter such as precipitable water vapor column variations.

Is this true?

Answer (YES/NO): NO